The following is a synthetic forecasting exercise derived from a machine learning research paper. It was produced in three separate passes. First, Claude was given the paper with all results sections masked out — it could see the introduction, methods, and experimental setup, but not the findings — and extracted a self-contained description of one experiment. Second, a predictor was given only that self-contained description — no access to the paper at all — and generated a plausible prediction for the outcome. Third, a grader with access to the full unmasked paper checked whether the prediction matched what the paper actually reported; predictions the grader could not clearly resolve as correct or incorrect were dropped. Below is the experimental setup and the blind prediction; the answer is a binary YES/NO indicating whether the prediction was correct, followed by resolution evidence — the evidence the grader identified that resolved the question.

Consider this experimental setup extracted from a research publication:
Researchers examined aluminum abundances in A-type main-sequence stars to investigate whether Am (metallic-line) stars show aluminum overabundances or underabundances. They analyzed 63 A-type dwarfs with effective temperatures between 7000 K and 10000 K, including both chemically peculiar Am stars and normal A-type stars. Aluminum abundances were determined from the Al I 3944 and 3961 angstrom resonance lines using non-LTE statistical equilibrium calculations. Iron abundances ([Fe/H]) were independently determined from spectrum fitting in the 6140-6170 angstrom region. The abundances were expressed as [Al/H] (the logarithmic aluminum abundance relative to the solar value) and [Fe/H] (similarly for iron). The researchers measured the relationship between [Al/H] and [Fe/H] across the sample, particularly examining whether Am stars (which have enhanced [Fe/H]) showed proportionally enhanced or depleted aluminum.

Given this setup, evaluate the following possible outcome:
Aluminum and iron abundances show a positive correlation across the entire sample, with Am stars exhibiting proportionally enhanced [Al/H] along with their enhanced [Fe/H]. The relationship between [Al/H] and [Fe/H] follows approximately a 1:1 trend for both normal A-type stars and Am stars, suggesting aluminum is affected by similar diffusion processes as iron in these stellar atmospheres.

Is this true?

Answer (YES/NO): NO